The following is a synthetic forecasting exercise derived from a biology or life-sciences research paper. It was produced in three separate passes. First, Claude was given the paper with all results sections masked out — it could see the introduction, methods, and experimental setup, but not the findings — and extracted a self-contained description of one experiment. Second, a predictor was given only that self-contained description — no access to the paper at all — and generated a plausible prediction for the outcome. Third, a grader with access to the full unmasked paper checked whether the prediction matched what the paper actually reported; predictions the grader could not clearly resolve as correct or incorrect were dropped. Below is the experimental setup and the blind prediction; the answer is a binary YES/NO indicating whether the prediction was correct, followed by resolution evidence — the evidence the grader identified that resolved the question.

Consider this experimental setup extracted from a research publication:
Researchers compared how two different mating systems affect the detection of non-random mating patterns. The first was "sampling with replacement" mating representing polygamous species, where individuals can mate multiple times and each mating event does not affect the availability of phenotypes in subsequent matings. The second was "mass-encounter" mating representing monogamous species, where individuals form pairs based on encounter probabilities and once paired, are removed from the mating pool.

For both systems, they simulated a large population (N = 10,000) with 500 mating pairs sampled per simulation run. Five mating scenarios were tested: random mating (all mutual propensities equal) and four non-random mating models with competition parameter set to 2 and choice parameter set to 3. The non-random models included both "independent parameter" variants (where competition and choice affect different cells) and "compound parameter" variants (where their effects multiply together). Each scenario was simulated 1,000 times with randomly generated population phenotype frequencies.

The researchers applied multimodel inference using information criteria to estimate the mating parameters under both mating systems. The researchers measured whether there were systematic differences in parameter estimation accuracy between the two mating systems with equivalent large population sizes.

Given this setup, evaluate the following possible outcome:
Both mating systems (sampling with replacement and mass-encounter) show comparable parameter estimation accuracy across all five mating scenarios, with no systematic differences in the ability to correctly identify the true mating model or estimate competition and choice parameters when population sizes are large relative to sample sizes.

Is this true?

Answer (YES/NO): NO